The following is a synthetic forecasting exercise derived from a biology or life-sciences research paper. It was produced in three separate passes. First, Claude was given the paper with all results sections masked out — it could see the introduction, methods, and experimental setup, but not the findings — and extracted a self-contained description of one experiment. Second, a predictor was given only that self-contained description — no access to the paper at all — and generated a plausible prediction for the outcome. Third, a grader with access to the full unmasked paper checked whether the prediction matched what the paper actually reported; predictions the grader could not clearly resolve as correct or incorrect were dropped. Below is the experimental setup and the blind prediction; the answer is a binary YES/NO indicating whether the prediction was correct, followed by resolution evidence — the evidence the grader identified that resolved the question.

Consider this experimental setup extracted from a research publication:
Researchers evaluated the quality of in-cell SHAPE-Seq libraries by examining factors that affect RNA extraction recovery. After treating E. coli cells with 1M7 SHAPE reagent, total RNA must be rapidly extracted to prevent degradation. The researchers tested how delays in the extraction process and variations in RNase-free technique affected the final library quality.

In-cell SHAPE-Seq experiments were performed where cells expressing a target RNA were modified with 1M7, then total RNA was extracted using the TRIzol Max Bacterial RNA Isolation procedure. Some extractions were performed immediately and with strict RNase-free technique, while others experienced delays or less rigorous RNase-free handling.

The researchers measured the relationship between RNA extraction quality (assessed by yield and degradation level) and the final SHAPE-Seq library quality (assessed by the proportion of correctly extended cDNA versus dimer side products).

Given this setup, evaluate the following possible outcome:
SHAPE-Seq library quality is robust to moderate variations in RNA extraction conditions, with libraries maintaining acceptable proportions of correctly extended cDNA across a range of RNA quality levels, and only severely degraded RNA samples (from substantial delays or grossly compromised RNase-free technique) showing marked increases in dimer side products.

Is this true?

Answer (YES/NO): NO